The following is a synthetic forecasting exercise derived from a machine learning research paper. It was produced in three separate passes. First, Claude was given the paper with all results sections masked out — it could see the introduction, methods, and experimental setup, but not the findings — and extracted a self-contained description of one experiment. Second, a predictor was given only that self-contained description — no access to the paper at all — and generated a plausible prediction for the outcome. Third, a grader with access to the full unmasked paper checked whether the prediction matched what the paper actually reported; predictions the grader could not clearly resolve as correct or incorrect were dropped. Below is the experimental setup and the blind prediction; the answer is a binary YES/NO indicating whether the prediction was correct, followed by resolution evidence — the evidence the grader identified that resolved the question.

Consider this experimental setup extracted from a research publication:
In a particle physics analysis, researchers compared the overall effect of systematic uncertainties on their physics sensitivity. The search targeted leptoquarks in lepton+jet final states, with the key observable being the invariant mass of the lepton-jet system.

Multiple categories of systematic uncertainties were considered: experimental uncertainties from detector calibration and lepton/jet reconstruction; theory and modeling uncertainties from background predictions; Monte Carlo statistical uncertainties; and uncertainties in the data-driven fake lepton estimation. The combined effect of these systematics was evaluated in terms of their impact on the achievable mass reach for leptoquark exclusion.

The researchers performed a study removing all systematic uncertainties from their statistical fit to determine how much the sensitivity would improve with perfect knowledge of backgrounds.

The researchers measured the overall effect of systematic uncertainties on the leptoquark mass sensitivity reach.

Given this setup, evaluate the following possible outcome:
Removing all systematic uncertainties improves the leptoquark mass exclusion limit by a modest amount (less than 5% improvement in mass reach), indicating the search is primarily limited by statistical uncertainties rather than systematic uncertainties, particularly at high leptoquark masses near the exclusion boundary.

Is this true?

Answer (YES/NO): YES